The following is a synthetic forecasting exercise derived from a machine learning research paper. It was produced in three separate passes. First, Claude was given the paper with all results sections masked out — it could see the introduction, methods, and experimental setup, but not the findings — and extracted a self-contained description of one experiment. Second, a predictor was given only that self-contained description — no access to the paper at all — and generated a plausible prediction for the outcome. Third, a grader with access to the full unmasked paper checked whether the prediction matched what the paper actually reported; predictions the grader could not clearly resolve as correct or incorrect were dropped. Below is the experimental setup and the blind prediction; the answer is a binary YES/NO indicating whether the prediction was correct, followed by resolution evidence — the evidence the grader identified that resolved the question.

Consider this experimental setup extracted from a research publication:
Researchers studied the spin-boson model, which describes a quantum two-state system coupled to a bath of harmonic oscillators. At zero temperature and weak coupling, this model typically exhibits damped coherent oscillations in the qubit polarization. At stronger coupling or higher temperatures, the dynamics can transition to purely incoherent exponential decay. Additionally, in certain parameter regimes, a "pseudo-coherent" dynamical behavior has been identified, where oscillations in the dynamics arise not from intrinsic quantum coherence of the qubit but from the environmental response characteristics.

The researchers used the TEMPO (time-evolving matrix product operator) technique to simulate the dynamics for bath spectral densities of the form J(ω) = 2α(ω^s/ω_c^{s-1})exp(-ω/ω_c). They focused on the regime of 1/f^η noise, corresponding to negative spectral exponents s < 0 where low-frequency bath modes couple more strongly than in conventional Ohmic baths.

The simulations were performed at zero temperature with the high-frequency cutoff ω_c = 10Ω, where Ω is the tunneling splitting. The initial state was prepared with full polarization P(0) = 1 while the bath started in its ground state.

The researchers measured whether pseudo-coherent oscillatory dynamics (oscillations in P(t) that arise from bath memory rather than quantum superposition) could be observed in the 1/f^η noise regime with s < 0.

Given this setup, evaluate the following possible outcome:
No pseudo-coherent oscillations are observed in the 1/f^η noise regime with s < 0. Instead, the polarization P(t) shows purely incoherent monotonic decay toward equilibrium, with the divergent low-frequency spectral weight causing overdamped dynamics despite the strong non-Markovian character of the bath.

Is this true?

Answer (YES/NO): NO